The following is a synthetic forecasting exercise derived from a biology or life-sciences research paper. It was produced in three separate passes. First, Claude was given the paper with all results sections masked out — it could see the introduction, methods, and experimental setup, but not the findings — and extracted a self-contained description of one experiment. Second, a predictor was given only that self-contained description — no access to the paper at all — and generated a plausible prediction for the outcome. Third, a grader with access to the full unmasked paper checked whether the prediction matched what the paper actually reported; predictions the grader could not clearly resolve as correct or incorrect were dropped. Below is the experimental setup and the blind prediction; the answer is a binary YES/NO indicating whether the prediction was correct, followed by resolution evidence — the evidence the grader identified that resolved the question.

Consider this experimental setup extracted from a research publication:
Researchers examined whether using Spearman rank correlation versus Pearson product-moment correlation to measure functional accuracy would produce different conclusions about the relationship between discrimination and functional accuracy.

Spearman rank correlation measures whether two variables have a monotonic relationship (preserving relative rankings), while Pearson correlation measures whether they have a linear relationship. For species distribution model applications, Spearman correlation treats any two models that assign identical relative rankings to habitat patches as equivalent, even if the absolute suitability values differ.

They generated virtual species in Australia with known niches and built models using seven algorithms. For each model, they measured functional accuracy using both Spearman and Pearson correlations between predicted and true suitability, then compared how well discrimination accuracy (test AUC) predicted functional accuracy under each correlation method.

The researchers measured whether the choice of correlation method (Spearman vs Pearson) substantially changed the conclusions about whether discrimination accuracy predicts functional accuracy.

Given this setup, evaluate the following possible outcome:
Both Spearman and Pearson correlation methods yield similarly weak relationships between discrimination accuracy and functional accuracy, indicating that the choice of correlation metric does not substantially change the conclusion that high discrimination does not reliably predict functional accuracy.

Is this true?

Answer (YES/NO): YES